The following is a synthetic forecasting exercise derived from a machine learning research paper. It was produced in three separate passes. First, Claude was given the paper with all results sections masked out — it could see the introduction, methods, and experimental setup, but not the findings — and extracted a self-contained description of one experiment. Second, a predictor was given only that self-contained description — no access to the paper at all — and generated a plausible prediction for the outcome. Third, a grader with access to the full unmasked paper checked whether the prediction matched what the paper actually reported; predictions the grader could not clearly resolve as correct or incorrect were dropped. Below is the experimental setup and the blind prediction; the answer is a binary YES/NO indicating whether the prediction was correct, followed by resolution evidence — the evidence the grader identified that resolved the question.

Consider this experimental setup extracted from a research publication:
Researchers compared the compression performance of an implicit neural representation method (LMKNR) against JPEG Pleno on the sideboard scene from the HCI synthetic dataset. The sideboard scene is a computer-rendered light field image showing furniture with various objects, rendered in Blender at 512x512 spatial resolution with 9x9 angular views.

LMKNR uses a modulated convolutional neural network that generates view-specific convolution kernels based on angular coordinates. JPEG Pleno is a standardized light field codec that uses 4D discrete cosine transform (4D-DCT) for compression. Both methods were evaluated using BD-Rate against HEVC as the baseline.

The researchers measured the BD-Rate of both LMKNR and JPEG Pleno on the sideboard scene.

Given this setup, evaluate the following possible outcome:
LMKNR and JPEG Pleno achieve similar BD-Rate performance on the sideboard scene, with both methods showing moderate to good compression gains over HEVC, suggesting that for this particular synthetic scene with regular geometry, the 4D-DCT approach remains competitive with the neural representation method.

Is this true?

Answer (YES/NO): NO